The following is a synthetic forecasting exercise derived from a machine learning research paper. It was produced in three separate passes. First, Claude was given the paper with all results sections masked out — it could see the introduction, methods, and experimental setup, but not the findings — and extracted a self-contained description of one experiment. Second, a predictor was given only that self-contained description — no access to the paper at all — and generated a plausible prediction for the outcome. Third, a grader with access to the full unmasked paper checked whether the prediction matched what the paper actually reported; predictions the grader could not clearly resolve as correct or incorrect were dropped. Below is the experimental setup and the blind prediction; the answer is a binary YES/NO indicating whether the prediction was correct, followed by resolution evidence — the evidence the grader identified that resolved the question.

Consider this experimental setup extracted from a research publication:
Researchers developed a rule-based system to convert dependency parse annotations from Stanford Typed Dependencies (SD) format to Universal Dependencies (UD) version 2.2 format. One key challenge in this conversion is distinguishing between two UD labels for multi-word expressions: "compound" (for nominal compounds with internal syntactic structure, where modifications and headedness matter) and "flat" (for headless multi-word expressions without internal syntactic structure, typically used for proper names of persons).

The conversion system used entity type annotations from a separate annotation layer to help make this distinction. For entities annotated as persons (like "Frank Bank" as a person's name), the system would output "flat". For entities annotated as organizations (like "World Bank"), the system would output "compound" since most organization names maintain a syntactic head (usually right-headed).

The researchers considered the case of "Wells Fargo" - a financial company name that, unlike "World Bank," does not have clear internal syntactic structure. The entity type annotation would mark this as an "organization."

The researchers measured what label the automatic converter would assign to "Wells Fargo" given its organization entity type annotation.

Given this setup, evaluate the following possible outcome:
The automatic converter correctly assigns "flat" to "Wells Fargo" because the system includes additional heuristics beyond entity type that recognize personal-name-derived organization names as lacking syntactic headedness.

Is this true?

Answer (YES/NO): NO